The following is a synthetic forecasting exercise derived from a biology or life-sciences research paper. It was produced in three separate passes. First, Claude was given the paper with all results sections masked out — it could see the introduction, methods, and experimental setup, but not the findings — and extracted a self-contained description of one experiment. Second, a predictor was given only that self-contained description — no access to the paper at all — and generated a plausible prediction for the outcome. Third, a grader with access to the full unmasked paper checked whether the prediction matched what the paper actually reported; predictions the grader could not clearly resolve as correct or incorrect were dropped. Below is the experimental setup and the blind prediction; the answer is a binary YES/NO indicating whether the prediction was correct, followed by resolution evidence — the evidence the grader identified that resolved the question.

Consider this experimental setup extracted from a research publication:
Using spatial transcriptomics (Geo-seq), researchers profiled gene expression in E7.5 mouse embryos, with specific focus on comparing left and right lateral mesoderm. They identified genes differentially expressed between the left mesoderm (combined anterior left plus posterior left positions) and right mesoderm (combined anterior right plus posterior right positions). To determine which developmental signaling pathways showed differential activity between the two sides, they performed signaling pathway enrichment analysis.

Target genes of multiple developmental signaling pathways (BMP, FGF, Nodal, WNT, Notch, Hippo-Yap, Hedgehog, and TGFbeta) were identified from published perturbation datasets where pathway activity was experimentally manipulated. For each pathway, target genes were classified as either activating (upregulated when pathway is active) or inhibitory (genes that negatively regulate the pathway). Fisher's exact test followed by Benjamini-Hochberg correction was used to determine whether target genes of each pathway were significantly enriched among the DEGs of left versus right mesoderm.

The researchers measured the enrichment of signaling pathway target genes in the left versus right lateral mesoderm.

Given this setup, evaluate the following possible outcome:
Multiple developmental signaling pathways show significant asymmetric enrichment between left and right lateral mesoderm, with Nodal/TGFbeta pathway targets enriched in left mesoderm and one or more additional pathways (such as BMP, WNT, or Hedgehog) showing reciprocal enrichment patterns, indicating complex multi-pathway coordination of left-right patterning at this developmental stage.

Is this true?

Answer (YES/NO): YES